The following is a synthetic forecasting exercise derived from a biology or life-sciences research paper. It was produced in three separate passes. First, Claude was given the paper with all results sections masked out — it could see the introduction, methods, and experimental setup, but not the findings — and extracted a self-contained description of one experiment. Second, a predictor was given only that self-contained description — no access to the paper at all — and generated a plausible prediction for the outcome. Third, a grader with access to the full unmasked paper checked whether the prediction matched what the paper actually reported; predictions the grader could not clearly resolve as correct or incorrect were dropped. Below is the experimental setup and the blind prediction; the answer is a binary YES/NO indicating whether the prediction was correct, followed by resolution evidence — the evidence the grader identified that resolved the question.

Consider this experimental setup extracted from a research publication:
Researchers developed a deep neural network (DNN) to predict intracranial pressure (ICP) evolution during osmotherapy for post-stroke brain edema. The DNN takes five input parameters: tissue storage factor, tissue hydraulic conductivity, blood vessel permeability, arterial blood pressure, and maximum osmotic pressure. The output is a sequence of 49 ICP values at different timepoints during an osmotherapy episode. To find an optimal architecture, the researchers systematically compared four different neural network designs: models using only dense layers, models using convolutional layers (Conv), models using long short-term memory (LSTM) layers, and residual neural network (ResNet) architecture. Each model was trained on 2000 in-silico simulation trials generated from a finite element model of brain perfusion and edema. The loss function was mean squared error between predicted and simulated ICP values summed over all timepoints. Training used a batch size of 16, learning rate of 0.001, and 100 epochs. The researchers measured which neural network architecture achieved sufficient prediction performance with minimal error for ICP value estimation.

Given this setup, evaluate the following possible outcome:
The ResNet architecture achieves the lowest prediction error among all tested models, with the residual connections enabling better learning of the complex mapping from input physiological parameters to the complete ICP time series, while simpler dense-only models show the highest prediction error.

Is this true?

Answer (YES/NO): NO